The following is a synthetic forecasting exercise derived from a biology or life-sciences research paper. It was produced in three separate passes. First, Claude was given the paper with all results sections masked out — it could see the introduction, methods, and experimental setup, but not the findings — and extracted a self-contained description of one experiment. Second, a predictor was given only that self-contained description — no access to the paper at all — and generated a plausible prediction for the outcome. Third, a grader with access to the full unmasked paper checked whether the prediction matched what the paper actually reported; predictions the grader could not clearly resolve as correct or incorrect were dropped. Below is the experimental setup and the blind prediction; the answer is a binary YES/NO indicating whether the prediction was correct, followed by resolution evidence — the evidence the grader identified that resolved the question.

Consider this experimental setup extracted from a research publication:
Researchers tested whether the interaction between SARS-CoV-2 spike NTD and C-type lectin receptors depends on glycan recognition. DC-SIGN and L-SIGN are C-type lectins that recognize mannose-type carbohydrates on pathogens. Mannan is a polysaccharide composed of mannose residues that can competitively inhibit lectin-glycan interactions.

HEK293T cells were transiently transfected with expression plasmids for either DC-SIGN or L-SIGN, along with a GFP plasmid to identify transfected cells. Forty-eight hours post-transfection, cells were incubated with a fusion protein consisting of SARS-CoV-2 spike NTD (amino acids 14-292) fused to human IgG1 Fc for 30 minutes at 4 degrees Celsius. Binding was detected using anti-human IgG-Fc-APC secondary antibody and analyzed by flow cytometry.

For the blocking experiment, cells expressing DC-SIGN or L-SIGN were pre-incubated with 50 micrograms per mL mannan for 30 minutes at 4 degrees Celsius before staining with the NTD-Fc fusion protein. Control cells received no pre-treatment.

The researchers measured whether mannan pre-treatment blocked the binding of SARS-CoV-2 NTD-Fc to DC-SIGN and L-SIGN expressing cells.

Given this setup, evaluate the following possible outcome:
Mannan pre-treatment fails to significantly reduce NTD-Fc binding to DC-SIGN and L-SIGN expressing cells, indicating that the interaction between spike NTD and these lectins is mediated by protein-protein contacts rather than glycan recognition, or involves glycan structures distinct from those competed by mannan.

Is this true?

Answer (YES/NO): NO